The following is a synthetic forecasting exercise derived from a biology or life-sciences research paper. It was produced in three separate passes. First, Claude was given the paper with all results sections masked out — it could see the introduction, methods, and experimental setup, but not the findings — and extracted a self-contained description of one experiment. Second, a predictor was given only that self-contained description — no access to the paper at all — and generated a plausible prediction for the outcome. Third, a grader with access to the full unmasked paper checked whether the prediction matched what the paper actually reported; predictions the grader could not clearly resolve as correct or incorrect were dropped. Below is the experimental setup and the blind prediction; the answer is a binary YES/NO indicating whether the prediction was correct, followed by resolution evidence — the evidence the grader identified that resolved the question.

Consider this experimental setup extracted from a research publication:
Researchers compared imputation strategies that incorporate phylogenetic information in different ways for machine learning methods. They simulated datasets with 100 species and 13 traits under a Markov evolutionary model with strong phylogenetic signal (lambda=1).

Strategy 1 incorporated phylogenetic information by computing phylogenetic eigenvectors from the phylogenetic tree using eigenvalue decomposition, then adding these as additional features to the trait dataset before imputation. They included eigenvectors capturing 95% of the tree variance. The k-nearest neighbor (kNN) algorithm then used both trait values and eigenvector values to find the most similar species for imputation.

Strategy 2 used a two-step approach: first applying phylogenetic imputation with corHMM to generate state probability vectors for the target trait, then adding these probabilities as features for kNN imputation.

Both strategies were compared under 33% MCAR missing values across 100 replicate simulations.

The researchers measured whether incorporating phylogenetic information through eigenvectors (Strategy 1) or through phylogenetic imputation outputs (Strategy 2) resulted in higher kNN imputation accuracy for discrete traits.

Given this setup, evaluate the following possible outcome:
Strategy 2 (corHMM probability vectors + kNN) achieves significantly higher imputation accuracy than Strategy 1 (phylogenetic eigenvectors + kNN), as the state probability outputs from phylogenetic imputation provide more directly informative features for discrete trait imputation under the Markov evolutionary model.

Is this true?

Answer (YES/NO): YES